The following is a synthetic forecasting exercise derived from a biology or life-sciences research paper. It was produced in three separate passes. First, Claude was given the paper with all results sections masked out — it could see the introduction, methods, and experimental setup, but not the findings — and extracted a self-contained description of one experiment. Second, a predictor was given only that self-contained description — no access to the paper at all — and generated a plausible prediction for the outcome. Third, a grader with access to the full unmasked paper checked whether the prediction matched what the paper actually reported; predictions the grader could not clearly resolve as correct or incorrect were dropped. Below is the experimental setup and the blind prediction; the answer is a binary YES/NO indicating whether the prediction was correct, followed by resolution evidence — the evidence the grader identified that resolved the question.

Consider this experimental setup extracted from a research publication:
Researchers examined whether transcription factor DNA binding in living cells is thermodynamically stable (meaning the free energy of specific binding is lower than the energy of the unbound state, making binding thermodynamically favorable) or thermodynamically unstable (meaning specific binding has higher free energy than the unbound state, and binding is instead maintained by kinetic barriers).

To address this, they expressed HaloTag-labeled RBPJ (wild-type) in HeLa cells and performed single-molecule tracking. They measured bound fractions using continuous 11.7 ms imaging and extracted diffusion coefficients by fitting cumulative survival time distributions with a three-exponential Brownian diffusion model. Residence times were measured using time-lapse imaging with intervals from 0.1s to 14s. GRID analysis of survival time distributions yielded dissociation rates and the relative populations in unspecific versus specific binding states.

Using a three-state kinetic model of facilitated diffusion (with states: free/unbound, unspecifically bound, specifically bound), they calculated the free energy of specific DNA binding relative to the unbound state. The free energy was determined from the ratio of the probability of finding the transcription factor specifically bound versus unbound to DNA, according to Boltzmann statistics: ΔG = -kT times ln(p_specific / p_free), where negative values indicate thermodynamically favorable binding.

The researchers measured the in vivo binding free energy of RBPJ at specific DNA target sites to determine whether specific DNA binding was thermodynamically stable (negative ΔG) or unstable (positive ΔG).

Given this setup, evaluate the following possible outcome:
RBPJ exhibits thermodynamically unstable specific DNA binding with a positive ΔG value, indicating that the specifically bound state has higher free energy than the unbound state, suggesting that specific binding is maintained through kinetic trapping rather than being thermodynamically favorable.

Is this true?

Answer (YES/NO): YES